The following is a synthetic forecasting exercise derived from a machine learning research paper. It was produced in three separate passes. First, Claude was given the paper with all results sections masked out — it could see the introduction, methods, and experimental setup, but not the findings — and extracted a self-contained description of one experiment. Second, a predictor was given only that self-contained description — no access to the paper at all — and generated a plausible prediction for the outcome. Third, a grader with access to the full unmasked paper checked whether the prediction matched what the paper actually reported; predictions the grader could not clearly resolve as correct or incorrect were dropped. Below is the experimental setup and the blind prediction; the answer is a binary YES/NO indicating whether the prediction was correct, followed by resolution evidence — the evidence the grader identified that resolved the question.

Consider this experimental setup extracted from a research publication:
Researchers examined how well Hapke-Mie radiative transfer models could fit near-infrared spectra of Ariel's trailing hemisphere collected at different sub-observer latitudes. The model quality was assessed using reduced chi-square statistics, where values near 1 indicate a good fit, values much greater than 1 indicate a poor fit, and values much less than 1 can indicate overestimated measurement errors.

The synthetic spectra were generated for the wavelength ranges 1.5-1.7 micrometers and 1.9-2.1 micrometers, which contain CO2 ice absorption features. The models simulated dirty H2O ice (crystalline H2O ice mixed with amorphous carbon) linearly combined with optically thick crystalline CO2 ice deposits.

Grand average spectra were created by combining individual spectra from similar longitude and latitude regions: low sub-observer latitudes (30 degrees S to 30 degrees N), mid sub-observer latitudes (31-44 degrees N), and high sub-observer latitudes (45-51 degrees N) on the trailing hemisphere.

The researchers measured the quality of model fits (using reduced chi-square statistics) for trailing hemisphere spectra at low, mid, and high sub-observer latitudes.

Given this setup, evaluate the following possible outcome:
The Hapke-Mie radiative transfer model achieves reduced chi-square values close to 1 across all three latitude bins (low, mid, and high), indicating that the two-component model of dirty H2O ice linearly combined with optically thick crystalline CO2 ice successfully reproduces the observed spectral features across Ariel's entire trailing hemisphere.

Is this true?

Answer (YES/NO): NO